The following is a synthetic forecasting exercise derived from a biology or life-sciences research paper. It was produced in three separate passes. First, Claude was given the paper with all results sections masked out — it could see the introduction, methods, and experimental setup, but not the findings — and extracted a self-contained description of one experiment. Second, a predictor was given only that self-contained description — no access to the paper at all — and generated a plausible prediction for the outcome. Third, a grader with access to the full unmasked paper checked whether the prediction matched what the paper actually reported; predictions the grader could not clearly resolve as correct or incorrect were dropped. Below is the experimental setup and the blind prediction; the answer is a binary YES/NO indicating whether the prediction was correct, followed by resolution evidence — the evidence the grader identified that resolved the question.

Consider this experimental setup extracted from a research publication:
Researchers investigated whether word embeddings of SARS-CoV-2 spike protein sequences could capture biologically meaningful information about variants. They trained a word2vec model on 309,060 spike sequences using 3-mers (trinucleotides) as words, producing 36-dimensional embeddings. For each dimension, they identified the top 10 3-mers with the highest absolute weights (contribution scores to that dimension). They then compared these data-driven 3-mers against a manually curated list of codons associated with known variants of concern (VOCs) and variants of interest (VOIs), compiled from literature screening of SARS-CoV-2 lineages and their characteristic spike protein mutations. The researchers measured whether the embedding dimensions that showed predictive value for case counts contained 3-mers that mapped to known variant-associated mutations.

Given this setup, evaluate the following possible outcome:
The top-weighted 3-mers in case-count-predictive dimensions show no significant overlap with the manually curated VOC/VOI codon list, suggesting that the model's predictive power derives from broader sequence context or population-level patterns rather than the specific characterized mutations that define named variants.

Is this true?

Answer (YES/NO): NO